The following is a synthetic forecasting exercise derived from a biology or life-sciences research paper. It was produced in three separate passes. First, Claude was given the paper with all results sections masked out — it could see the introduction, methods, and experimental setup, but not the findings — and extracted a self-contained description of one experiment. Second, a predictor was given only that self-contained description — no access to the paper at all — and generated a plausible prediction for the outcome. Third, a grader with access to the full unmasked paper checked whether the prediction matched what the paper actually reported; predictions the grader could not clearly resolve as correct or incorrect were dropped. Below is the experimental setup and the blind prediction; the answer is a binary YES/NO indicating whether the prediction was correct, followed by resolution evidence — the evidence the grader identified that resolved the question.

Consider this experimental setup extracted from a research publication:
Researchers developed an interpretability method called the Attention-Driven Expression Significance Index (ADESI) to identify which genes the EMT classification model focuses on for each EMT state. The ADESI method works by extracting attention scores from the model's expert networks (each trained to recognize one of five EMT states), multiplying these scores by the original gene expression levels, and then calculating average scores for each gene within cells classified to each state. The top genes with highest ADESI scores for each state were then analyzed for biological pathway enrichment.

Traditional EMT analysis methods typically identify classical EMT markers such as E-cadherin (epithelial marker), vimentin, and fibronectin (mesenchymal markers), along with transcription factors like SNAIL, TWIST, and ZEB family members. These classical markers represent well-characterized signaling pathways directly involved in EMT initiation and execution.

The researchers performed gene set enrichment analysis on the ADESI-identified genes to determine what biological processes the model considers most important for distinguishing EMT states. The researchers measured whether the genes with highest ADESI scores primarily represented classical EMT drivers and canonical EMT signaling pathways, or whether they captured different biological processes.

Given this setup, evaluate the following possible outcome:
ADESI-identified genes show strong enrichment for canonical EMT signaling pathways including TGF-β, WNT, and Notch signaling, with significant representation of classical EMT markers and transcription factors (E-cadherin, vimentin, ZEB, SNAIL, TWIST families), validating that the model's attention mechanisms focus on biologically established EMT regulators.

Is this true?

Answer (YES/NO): NO